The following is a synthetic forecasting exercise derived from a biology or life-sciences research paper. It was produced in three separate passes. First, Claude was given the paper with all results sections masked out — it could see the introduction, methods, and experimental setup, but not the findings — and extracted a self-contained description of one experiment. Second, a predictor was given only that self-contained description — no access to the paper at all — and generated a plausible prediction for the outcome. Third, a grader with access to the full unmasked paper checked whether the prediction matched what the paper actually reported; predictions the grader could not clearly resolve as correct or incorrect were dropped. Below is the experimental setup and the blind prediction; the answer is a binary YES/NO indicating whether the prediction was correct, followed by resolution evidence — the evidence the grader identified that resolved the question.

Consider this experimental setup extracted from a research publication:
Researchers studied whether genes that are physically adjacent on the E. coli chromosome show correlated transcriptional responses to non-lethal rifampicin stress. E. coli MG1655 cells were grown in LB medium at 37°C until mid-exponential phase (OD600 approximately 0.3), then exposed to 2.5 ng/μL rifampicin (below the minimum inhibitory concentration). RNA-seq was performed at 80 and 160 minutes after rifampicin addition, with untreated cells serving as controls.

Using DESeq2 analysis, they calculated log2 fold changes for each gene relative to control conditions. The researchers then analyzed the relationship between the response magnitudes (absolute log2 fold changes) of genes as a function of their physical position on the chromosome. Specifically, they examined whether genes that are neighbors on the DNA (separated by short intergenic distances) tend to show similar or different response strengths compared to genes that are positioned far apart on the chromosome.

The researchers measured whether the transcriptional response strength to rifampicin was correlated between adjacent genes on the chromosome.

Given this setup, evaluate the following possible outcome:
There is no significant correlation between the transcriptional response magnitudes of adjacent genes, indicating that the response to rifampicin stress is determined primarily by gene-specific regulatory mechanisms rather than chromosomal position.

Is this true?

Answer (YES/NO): NO